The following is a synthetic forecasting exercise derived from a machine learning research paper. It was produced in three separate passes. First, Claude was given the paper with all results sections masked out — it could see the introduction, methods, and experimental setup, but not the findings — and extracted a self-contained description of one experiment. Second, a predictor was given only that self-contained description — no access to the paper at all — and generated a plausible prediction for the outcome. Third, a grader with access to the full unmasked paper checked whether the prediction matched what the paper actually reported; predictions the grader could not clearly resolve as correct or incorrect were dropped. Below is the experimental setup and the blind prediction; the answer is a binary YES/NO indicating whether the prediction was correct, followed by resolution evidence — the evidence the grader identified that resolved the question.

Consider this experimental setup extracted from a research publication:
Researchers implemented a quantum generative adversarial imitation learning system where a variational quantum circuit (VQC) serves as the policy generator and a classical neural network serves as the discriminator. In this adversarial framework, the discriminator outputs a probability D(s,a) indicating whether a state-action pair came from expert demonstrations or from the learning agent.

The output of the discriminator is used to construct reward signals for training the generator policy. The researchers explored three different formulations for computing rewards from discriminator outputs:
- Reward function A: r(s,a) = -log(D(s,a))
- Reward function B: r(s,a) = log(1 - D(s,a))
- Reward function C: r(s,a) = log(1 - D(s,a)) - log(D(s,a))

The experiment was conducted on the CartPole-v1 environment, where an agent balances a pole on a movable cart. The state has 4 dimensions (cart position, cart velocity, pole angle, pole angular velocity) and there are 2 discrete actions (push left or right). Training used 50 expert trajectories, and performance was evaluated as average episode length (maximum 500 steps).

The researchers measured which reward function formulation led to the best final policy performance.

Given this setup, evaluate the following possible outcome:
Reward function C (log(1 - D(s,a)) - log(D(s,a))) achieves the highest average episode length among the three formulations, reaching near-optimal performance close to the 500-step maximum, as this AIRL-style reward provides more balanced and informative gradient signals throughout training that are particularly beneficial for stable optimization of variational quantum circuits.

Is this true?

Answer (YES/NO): NO